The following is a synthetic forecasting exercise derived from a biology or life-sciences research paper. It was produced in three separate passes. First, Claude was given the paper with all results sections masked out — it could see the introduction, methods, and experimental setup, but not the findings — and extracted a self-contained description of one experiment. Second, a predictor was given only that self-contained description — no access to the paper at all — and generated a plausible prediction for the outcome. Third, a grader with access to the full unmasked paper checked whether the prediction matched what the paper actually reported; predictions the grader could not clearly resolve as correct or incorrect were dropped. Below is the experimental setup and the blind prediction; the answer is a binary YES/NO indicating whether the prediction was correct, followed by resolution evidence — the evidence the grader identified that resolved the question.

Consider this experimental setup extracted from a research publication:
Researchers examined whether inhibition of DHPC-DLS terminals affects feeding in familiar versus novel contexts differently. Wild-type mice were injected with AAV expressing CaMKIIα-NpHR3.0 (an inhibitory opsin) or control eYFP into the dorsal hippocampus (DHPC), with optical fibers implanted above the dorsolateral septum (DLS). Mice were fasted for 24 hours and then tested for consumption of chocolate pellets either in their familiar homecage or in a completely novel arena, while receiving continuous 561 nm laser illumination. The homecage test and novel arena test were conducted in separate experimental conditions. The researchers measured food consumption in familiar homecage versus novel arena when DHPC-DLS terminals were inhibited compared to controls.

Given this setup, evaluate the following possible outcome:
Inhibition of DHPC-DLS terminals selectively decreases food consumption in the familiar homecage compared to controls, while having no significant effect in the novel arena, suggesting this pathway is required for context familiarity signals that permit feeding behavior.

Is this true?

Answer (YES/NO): NO